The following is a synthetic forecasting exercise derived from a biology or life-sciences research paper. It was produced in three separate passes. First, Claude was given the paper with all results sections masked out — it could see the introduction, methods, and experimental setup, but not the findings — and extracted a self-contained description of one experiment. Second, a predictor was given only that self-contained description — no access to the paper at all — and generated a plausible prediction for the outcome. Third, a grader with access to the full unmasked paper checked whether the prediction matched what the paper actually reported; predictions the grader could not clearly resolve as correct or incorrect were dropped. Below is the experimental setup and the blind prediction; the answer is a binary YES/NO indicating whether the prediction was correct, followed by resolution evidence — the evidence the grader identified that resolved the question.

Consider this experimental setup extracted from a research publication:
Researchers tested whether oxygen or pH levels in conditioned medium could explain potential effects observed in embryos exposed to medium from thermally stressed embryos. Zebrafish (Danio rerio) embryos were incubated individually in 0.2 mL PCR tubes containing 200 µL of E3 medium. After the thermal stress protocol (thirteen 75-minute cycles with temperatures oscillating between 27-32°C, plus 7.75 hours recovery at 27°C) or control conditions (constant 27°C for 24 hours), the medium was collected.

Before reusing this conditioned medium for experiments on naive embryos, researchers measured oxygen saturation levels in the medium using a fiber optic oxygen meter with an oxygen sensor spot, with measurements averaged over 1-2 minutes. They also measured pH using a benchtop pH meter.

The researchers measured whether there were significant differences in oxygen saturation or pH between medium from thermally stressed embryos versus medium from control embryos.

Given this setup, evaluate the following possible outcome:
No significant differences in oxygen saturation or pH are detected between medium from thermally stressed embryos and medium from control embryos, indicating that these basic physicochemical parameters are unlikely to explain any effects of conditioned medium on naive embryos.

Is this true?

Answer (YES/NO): YES